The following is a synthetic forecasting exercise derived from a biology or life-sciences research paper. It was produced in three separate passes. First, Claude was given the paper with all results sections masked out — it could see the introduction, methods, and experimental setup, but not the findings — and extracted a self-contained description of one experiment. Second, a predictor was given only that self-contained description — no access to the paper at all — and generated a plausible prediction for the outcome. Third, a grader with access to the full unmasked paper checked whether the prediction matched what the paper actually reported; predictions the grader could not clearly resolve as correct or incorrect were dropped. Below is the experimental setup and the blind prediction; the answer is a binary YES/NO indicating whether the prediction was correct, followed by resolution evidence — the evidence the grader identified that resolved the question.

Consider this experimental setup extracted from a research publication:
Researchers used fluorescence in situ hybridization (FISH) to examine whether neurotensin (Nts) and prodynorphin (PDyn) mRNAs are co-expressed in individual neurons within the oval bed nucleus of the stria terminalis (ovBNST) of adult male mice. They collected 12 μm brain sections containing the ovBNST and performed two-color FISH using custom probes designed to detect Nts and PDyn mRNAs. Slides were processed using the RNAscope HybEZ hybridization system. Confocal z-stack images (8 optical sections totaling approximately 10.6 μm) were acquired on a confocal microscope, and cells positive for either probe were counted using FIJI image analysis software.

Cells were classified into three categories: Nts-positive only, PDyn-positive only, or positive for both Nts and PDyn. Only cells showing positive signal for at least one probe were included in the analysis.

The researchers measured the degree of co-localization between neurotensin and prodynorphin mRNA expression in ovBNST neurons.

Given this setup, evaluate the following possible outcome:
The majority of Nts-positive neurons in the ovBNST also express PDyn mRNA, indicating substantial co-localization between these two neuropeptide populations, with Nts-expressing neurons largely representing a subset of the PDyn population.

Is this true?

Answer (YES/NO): NO